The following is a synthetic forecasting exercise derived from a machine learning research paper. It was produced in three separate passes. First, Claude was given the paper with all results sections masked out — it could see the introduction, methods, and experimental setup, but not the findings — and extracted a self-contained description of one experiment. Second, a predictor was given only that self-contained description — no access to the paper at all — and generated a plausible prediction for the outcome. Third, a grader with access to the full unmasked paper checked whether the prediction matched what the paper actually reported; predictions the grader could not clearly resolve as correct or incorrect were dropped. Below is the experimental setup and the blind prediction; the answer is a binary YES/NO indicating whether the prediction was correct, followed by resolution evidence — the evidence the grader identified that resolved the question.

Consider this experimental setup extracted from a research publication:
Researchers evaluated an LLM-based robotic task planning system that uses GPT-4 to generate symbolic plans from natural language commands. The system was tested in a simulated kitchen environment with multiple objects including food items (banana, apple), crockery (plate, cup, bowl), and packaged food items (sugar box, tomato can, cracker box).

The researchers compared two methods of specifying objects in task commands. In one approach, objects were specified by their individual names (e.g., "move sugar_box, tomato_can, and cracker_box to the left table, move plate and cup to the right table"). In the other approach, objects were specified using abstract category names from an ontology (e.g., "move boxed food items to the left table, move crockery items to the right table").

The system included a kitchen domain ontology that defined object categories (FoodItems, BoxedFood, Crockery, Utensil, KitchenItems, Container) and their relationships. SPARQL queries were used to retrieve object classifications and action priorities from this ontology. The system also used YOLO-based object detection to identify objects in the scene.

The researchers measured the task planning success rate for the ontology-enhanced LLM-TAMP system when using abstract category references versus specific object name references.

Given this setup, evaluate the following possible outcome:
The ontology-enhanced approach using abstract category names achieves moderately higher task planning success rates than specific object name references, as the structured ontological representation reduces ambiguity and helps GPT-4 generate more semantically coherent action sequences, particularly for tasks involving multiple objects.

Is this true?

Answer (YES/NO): NO